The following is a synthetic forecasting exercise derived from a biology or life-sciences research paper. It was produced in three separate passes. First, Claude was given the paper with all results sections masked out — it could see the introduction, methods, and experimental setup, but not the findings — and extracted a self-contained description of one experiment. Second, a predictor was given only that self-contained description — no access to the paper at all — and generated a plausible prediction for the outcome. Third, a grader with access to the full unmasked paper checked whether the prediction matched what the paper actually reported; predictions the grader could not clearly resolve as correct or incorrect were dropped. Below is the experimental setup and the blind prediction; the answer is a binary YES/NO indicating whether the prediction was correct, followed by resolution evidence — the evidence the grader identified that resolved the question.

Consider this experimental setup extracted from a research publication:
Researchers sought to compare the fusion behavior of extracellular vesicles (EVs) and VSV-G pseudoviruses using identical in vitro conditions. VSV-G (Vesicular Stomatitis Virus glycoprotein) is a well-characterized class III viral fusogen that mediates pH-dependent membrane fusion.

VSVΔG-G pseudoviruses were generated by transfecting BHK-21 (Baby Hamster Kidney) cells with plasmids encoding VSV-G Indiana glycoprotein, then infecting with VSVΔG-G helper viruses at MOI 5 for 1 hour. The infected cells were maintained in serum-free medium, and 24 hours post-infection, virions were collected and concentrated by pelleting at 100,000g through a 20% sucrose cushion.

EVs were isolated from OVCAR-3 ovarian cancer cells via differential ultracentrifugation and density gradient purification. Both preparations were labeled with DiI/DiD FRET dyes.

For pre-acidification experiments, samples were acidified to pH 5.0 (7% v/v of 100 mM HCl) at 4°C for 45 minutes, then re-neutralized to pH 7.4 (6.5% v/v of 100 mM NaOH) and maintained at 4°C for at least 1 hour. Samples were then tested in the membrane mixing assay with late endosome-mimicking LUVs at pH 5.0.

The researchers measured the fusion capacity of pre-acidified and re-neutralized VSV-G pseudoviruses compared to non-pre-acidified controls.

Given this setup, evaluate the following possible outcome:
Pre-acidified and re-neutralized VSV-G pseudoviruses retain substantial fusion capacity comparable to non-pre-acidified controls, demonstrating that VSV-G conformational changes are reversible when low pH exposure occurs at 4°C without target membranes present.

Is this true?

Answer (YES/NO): YES